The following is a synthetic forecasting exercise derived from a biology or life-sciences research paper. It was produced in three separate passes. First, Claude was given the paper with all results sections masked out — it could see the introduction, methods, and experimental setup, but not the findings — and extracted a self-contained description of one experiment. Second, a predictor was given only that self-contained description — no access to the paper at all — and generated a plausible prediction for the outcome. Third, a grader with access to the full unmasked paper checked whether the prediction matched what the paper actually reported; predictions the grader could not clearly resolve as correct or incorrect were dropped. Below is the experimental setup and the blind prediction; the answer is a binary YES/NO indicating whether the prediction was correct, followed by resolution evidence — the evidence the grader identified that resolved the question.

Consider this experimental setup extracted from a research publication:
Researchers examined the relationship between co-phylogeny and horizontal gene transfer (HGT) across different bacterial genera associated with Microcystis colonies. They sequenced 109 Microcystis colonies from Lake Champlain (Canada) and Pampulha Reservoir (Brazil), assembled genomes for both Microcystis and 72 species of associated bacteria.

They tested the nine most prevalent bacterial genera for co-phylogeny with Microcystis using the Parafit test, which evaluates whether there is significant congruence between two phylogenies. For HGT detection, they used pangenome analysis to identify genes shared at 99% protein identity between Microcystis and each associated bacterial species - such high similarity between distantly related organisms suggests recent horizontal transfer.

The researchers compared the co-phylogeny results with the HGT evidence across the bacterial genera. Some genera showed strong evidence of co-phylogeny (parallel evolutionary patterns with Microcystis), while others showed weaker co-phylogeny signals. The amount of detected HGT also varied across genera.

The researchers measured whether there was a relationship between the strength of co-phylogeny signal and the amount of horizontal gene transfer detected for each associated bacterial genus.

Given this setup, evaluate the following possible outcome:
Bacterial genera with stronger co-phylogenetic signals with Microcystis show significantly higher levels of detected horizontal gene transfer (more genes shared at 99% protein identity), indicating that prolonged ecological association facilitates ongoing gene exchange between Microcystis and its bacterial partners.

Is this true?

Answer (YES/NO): NO